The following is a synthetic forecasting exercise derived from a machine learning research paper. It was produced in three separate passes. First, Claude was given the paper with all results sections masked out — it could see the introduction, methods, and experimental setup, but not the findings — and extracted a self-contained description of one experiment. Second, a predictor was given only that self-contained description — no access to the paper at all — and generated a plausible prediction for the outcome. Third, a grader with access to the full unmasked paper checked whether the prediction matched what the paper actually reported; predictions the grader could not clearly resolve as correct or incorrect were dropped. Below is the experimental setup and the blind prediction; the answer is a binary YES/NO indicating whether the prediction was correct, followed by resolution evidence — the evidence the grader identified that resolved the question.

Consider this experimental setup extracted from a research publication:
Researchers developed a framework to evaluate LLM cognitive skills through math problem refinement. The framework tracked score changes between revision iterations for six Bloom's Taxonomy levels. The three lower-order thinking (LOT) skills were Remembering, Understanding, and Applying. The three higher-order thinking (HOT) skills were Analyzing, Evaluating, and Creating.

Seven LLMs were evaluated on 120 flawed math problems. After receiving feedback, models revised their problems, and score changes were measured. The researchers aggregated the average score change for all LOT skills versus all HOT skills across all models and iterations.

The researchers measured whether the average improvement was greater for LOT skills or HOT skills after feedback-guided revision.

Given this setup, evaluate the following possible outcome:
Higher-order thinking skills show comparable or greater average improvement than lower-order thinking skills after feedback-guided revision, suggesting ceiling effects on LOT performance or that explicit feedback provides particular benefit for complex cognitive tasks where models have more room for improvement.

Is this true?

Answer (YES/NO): NO